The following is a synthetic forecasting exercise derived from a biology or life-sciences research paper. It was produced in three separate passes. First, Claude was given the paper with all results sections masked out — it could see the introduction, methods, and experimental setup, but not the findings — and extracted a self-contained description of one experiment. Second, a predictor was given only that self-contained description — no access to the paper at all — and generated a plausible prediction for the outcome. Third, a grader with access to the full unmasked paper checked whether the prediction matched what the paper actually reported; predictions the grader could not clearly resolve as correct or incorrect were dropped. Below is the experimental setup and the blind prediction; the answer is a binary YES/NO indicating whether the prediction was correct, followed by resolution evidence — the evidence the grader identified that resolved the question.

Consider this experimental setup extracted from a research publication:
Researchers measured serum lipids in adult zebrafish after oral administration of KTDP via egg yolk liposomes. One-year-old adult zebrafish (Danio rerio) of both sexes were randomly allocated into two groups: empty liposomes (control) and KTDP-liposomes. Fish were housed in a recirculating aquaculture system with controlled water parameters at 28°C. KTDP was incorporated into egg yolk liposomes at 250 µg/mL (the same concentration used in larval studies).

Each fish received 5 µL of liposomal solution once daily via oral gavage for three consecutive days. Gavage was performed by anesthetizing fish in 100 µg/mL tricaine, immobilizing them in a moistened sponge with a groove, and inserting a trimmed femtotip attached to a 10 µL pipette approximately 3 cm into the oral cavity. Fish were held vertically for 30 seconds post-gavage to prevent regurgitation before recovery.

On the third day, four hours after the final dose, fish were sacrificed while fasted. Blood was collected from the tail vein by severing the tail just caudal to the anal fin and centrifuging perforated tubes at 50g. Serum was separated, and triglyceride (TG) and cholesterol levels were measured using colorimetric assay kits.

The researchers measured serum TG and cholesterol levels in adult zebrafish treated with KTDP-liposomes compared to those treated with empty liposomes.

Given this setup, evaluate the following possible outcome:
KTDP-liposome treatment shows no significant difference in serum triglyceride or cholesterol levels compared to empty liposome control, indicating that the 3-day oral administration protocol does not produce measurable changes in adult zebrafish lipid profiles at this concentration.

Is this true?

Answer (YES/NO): NO